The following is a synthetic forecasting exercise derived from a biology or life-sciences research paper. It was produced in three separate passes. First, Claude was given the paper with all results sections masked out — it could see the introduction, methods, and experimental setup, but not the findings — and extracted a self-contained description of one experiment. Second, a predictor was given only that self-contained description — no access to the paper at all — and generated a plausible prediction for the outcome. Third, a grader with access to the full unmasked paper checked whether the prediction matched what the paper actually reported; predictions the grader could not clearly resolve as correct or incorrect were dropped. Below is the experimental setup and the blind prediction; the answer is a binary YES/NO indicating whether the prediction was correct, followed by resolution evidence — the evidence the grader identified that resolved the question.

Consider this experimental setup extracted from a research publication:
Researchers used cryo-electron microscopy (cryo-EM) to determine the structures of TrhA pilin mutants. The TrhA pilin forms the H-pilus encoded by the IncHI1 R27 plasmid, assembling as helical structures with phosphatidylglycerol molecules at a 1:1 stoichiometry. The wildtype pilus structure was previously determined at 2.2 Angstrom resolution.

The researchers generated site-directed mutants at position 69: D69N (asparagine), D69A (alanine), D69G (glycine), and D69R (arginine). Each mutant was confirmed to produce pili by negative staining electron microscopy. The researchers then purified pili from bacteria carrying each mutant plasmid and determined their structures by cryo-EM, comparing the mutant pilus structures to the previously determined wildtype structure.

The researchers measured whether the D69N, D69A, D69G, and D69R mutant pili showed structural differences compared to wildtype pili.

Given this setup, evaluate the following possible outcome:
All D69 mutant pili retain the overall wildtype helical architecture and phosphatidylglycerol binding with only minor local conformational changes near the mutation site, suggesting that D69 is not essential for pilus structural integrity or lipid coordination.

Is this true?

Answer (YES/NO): YES